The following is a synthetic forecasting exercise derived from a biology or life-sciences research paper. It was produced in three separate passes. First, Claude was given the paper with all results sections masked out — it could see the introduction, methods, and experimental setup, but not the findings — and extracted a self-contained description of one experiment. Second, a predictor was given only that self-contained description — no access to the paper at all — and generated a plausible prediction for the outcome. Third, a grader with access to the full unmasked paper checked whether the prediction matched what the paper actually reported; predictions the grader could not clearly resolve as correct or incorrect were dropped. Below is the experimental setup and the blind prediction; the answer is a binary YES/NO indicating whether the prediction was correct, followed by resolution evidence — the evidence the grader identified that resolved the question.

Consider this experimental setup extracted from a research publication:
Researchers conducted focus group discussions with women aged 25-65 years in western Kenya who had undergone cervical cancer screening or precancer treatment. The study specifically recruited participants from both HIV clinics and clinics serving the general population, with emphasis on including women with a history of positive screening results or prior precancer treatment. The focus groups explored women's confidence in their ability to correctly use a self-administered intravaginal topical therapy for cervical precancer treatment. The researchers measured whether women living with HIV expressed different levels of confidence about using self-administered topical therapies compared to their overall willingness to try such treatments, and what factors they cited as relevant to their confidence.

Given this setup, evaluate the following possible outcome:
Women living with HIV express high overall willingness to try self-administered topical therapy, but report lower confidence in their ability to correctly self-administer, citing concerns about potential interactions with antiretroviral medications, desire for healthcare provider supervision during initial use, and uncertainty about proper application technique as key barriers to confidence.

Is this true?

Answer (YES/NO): NO